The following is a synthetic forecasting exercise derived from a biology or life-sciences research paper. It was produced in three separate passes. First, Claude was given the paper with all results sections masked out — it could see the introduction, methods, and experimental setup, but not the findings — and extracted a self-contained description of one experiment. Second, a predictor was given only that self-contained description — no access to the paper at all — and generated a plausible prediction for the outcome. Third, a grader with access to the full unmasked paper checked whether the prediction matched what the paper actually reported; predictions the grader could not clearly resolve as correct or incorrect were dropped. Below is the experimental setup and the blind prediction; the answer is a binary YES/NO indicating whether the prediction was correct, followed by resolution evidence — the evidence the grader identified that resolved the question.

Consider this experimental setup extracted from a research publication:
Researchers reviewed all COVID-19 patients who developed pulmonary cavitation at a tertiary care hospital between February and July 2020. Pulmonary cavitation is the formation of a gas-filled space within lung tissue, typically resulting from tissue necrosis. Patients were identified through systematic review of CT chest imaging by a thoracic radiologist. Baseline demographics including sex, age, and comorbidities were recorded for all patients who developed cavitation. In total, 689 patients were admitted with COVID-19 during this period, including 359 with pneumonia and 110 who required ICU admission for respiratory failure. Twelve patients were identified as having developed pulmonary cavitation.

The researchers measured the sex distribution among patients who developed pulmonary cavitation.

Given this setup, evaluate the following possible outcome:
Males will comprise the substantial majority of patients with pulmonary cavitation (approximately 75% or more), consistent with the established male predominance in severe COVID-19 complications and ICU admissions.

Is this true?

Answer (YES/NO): YES